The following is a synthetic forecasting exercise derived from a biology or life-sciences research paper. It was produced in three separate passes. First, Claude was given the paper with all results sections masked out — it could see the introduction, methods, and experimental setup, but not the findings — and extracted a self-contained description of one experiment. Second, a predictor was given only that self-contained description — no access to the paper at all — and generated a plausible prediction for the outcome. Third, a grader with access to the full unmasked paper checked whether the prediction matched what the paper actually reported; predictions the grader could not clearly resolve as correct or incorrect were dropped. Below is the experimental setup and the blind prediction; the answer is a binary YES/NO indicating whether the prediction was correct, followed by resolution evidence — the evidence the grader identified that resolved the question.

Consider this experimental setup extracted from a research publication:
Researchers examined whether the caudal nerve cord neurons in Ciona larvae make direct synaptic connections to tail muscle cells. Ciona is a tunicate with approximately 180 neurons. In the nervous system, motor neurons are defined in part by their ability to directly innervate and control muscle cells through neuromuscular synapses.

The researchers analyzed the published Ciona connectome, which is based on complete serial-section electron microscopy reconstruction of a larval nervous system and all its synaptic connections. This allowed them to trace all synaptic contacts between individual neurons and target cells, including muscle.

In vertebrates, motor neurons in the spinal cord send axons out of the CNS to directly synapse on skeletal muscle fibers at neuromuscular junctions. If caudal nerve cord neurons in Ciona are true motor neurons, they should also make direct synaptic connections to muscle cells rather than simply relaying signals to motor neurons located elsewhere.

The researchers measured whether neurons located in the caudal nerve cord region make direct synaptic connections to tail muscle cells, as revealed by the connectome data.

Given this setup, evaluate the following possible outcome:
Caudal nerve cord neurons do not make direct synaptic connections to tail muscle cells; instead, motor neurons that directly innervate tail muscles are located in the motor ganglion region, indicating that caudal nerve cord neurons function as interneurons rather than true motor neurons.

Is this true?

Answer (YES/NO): NO